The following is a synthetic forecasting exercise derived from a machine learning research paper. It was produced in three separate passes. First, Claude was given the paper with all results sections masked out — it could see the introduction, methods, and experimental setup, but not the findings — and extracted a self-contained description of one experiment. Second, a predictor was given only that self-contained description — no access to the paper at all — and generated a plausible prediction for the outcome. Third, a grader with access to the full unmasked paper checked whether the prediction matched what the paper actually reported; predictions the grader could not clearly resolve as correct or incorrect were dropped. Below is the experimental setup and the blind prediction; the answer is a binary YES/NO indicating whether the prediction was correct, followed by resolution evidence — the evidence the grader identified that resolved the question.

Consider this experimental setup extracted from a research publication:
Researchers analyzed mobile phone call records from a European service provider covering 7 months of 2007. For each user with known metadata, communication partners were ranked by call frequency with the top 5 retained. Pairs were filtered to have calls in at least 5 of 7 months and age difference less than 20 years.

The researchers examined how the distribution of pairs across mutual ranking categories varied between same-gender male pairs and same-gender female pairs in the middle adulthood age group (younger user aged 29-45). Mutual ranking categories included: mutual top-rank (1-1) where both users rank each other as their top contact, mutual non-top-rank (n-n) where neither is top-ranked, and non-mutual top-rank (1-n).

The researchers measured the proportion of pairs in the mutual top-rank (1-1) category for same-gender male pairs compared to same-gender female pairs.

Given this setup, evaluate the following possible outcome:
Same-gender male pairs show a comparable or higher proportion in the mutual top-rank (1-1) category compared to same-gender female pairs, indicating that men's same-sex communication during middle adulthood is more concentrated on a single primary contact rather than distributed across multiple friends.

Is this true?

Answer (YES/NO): YES